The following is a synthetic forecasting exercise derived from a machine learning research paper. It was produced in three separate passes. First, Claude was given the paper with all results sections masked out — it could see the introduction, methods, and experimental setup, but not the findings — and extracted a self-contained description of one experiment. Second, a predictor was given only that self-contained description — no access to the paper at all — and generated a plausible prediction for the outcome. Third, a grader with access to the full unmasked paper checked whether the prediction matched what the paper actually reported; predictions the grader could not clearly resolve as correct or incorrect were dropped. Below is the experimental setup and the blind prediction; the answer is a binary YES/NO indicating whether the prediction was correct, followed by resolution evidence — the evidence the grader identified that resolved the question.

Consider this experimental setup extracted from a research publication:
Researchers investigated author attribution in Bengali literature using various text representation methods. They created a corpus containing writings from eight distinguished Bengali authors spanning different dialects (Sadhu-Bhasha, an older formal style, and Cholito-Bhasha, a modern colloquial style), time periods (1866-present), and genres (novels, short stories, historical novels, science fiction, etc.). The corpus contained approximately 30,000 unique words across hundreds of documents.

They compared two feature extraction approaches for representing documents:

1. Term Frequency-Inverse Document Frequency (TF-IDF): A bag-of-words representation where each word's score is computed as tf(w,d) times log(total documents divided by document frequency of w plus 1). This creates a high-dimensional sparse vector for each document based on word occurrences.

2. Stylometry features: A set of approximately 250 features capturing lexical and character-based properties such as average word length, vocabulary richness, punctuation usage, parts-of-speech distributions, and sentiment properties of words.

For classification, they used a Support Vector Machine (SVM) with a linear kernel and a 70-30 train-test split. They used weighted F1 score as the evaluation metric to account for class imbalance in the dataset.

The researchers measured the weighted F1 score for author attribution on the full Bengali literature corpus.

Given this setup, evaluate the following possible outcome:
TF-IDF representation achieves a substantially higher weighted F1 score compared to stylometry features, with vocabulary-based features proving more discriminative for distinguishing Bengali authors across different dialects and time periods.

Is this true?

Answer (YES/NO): NO